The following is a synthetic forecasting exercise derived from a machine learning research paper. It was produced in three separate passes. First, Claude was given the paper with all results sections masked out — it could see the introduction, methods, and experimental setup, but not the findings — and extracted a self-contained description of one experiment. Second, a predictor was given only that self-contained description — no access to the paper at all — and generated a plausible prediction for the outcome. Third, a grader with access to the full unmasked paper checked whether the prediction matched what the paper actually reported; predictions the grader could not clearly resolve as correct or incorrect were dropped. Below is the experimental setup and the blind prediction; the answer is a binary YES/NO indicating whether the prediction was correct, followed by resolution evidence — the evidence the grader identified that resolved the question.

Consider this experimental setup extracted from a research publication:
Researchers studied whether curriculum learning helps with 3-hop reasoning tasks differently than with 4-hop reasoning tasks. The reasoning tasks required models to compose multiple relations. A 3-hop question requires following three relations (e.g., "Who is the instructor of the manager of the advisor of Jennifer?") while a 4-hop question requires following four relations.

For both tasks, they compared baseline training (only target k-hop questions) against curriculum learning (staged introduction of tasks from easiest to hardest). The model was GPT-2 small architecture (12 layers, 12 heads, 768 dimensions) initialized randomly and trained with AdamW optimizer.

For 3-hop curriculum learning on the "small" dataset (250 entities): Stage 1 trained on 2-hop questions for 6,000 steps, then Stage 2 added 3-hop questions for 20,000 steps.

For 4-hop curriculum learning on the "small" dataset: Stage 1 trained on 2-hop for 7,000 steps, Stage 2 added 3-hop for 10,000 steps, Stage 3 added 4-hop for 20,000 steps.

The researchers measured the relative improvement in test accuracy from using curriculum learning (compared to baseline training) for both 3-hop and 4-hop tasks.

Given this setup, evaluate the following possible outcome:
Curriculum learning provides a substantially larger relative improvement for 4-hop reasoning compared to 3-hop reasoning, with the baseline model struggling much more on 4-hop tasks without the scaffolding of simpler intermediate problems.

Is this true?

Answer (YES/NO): YES